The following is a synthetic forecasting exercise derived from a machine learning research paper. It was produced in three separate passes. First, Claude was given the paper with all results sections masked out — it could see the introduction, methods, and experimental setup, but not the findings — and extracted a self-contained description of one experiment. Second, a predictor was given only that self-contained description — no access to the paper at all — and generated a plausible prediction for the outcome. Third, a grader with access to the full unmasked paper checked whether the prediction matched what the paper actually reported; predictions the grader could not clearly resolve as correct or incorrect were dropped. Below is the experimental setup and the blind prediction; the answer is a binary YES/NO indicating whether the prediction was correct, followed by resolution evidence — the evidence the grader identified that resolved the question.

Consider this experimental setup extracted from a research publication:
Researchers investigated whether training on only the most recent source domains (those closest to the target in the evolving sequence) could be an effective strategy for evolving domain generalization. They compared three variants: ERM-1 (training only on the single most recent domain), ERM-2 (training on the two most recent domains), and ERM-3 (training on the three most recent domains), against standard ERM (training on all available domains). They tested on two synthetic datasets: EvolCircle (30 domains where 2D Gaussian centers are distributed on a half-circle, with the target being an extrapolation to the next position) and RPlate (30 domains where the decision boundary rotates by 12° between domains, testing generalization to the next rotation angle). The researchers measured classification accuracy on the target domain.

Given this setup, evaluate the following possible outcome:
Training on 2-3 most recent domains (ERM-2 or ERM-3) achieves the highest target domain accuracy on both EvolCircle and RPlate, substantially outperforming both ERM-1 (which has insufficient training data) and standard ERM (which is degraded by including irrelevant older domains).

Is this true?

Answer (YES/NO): NO